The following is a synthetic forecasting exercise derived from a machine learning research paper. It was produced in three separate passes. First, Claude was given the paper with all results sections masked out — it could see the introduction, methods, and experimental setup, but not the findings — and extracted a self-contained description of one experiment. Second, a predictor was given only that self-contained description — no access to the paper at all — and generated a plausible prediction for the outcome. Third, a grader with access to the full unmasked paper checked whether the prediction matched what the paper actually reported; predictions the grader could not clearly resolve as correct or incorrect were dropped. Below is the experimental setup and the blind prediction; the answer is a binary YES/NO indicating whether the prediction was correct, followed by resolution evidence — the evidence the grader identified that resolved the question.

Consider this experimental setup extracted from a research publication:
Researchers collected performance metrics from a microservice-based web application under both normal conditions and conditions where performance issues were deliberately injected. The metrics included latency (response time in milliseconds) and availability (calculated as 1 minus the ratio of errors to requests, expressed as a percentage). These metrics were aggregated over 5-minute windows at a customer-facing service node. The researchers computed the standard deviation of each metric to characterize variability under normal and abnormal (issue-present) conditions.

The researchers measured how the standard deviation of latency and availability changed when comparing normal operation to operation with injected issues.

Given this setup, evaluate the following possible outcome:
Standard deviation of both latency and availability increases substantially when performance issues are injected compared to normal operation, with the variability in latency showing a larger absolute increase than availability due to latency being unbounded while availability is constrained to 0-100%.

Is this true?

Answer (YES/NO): NO